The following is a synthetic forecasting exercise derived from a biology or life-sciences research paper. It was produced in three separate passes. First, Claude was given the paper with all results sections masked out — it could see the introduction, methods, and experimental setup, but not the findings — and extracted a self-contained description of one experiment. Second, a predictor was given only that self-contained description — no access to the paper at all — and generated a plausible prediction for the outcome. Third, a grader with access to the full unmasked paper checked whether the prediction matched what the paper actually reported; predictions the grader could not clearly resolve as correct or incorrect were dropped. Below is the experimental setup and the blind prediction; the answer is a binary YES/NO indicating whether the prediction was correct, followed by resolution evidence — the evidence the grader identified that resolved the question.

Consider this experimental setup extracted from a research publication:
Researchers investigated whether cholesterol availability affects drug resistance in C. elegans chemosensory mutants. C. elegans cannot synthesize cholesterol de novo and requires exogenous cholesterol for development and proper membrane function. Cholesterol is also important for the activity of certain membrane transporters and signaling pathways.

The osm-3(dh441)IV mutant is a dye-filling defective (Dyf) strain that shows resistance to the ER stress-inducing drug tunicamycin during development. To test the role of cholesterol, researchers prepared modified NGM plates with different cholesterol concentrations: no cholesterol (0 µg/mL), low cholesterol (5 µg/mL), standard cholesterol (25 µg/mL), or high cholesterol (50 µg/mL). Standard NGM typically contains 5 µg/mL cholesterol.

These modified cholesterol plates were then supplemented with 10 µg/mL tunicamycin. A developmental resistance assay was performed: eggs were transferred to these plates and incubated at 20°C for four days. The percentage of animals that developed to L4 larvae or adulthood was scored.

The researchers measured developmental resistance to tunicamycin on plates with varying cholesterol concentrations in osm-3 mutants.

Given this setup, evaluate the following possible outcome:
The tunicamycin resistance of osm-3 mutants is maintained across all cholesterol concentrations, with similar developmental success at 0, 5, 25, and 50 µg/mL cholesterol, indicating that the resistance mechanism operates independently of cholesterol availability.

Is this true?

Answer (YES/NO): NO